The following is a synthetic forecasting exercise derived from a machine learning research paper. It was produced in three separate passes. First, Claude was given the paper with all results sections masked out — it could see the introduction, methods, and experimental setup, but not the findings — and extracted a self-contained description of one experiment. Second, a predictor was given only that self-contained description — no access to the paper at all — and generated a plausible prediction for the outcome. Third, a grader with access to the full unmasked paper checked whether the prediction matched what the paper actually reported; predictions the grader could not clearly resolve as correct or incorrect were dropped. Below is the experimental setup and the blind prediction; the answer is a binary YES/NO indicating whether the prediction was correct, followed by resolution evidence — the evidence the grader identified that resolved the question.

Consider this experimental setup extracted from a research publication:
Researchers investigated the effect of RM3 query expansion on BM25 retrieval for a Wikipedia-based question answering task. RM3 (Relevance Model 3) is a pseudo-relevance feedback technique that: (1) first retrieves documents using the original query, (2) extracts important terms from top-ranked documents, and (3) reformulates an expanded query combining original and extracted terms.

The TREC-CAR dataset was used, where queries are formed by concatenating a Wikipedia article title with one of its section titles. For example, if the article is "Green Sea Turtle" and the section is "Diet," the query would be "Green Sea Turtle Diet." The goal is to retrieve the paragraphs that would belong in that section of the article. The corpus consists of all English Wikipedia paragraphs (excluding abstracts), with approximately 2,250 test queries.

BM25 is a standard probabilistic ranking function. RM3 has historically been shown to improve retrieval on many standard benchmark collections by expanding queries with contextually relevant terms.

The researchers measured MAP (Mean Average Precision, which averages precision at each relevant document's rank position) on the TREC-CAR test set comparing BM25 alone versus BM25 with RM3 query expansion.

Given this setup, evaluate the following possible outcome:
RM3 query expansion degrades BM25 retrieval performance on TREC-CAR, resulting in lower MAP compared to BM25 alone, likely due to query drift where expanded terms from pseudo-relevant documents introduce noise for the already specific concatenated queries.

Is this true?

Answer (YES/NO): YES